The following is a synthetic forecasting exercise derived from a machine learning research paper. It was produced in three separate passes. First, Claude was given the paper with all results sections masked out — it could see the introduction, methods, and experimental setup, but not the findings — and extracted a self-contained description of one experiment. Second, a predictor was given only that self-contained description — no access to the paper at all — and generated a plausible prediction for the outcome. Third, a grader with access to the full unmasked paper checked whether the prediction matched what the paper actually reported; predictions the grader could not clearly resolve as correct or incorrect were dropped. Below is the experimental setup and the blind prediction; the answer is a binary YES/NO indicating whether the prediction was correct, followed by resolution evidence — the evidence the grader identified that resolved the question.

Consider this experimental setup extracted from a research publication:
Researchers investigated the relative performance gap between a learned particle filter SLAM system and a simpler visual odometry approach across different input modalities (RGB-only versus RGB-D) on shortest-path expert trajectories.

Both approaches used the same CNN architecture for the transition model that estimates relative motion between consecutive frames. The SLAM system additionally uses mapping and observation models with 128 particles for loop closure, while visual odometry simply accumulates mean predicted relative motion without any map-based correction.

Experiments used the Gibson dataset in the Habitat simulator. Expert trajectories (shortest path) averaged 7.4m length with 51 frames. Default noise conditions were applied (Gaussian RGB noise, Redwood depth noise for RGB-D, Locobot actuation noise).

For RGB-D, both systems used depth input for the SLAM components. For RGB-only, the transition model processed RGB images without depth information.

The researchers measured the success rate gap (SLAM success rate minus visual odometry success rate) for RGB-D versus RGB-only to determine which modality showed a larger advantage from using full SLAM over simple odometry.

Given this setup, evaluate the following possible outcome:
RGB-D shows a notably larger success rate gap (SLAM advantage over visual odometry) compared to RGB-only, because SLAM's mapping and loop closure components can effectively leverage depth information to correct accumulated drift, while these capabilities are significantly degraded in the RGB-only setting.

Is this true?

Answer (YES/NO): NO